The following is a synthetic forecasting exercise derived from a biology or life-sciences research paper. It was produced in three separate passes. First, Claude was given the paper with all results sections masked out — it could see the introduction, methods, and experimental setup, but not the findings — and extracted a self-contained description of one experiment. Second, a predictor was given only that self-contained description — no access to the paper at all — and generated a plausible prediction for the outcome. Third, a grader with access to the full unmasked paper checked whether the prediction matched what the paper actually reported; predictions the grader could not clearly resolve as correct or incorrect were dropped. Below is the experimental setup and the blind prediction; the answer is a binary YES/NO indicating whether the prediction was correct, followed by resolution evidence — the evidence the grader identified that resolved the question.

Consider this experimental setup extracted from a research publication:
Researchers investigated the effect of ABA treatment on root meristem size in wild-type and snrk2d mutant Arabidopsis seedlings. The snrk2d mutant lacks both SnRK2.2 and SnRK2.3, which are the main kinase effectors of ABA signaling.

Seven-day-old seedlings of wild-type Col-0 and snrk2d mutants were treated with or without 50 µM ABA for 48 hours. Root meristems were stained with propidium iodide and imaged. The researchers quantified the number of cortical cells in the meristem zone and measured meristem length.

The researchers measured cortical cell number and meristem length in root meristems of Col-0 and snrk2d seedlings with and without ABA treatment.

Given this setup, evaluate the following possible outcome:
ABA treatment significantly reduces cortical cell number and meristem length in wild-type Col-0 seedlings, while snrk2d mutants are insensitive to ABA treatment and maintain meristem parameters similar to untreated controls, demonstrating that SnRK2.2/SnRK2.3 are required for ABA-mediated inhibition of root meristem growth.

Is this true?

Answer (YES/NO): NO